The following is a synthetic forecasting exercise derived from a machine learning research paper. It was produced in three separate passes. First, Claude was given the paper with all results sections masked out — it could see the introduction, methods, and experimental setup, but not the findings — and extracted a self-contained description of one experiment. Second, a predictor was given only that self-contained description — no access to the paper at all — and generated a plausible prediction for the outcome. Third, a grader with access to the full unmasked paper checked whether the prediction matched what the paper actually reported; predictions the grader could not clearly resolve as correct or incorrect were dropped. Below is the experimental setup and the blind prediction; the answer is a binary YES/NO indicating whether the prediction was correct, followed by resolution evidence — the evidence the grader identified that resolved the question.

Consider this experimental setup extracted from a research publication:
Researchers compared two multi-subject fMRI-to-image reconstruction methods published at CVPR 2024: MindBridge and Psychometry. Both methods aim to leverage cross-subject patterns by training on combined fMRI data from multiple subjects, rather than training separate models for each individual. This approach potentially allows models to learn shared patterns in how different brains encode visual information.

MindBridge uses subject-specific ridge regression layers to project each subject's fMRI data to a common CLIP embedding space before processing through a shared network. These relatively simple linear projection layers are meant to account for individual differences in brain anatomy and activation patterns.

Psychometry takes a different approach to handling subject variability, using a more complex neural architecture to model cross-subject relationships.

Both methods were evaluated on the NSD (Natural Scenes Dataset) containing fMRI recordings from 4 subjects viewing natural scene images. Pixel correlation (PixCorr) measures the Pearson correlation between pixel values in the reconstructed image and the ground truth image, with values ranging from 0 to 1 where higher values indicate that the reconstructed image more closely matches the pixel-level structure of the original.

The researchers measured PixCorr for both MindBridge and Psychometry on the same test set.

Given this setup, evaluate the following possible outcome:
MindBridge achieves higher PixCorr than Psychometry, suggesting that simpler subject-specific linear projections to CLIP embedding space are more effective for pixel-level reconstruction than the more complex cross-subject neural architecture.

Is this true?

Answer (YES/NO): NO